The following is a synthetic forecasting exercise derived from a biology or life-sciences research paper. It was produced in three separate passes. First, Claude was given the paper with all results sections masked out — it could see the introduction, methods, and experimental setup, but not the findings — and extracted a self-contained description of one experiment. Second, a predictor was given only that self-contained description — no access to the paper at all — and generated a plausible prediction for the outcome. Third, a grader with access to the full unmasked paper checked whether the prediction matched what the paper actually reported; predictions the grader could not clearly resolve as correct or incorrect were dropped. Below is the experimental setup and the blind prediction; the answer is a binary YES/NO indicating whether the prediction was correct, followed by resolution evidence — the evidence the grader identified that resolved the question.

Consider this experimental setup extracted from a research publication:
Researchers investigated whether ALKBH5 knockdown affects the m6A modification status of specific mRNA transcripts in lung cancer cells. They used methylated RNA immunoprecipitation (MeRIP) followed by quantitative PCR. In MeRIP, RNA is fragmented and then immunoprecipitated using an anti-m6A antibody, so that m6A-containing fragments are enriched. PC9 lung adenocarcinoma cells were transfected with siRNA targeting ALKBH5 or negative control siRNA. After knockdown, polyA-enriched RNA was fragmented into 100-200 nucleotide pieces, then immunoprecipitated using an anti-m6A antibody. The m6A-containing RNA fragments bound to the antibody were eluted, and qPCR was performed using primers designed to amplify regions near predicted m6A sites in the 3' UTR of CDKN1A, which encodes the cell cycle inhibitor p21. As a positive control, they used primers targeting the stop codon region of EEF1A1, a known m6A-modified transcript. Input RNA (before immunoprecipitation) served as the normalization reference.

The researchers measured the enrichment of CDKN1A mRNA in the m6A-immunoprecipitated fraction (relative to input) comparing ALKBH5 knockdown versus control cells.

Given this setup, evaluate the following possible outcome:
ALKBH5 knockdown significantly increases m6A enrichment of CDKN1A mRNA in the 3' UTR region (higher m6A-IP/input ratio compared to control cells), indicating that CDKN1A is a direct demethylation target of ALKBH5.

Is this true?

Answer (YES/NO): YES